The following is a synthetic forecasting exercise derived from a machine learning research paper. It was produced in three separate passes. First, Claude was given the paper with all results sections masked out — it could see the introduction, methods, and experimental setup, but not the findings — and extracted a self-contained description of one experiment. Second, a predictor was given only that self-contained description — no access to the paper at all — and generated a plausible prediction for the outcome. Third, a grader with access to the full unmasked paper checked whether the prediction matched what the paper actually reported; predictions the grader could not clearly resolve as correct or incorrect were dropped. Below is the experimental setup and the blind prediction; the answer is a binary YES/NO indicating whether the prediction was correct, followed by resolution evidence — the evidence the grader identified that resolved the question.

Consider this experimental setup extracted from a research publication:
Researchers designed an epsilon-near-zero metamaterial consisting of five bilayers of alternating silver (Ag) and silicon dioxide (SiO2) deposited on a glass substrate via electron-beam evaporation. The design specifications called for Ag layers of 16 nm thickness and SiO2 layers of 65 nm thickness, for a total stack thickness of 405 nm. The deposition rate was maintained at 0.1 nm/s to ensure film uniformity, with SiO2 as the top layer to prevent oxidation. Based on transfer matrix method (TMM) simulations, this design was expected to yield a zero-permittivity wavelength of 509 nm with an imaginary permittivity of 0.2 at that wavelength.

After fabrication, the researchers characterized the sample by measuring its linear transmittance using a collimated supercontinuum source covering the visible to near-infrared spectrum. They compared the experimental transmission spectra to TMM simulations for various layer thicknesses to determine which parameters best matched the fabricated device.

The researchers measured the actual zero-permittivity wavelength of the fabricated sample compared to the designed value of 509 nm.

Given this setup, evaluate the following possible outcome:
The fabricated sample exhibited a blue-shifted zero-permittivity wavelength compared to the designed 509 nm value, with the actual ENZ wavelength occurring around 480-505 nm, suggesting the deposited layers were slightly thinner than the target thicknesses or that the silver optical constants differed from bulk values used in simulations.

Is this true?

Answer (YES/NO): NO